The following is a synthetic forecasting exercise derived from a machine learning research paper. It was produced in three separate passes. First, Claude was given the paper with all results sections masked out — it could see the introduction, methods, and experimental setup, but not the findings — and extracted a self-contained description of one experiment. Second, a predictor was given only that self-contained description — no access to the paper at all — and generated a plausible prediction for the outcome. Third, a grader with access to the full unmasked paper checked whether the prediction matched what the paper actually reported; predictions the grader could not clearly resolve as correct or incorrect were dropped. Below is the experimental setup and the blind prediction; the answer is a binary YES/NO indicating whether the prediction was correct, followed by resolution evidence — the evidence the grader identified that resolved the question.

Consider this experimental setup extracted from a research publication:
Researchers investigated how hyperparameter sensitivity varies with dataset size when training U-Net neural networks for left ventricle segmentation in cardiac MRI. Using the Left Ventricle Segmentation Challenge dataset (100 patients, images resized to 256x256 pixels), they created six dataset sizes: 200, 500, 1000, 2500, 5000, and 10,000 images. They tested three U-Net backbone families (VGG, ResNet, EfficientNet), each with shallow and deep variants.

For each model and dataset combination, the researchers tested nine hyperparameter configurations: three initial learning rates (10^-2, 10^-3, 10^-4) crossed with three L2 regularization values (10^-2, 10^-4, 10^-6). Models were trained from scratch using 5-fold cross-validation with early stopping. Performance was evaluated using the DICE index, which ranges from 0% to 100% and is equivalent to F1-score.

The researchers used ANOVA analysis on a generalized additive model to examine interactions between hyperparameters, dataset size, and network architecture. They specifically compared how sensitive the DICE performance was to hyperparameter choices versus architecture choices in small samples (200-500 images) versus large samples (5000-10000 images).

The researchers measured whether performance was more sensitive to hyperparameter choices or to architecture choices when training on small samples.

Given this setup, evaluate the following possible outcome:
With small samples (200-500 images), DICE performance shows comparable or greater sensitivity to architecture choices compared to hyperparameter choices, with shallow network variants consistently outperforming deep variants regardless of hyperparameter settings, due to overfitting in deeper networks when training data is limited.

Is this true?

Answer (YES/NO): NO